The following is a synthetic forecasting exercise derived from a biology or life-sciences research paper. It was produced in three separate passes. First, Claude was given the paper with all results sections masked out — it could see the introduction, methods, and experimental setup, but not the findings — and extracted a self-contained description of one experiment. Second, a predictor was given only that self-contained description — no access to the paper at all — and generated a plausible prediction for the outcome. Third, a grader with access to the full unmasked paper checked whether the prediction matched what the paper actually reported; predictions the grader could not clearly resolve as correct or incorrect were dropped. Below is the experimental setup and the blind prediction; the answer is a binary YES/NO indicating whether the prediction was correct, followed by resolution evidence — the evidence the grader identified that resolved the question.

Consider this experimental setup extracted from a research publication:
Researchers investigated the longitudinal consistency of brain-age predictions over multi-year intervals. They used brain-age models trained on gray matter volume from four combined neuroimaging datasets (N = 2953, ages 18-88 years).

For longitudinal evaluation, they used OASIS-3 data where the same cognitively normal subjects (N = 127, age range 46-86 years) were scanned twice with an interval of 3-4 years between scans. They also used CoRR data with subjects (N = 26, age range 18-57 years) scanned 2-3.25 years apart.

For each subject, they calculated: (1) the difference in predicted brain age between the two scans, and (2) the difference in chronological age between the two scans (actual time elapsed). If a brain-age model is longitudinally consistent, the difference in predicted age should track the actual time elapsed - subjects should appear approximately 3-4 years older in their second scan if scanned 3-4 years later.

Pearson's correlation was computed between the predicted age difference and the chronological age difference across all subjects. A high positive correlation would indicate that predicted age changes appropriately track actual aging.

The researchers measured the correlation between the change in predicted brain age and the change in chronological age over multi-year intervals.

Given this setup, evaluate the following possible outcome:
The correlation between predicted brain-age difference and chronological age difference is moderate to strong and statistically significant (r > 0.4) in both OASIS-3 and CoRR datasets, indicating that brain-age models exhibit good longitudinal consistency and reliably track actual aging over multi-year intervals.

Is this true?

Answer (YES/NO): NO